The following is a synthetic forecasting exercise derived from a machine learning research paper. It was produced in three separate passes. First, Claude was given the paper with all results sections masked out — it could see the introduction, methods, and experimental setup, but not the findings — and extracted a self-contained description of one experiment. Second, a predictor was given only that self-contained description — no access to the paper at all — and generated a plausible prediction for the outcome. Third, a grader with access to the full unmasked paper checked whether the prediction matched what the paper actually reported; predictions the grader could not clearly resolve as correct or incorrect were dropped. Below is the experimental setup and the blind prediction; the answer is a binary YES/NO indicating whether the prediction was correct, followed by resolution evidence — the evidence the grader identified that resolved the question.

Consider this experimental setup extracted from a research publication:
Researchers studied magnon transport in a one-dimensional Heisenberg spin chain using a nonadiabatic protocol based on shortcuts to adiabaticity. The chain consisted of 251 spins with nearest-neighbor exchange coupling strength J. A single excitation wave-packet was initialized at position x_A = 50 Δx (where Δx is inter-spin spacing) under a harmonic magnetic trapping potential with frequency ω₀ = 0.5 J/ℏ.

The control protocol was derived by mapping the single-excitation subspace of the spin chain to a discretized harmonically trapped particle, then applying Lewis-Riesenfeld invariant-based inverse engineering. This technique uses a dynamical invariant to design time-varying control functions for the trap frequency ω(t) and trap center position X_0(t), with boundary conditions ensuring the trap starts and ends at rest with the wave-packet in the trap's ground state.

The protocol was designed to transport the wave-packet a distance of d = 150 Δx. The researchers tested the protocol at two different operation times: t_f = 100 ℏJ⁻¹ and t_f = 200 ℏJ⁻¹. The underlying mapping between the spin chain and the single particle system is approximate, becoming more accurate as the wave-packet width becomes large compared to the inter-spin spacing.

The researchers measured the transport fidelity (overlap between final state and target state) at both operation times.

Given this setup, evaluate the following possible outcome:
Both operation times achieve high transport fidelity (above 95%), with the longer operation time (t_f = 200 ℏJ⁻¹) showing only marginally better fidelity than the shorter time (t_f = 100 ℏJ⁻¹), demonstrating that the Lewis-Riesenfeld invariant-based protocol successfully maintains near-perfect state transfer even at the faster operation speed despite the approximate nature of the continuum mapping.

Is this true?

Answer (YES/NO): NO